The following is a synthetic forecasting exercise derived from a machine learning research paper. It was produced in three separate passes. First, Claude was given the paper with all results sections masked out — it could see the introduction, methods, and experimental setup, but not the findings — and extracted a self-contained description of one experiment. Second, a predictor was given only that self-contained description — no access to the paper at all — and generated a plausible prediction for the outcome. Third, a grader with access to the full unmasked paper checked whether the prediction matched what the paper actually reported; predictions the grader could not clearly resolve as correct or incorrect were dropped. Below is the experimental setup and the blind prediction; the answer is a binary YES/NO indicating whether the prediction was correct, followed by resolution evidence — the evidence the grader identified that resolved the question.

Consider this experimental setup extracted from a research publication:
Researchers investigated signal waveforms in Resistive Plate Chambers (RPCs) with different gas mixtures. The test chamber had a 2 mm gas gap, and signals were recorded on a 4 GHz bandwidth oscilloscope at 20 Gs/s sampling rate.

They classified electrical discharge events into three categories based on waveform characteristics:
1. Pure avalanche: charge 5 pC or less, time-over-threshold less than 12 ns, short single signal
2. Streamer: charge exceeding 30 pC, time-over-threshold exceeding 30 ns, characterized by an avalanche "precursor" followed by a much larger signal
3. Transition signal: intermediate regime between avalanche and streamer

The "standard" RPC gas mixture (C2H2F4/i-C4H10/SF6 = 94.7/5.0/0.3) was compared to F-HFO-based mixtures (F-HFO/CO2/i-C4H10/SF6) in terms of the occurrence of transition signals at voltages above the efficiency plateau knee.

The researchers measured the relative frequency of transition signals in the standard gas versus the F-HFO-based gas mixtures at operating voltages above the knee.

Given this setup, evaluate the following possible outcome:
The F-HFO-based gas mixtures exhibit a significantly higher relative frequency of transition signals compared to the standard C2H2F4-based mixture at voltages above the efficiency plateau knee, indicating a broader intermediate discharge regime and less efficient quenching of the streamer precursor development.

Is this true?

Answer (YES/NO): YES